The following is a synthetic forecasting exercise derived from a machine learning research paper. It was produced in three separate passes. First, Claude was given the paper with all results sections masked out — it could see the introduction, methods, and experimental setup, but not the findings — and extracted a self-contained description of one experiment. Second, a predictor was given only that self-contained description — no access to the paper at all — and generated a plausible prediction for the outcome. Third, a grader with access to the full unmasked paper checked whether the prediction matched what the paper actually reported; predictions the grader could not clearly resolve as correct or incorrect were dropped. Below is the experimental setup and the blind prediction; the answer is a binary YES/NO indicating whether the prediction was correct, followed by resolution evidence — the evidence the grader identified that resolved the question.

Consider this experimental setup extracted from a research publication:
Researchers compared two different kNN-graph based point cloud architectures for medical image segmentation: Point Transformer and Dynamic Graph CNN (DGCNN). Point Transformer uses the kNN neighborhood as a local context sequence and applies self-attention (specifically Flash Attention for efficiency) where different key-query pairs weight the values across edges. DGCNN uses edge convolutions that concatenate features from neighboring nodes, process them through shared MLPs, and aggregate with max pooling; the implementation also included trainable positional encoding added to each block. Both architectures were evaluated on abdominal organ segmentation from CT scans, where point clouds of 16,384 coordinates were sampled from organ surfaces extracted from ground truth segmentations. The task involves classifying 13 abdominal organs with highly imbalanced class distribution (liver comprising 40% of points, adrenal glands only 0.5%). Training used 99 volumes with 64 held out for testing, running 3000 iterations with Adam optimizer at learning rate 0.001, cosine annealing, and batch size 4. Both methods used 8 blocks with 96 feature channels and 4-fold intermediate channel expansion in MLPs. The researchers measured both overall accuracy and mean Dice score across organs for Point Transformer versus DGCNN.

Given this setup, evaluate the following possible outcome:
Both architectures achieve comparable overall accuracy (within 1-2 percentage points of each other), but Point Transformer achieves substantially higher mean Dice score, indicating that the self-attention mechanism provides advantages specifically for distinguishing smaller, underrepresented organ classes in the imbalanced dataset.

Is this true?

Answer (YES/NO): NO